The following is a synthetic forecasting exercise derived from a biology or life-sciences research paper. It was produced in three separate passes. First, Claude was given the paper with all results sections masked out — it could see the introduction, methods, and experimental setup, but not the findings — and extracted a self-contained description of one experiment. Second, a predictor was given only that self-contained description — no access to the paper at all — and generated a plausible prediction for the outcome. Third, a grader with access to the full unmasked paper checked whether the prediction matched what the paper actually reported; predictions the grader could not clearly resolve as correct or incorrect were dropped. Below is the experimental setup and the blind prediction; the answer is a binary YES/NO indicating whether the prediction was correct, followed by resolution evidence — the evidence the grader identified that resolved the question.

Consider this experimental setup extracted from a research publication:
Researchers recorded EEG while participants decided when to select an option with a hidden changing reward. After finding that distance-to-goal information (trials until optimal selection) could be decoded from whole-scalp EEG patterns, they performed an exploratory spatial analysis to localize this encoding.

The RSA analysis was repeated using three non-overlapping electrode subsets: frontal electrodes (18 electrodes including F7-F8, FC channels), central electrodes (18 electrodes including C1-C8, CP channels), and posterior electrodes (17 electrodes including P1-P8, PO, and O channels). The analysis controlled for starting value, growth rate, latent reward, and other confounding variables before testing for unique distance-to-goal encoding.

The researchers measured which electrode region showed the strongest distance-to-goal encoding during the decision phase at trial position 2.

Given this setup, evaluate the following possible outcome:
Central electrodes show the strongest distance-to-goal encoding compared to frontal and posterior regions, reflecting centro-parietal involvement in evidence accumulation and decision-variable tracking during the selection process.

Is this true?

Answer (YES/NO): NO